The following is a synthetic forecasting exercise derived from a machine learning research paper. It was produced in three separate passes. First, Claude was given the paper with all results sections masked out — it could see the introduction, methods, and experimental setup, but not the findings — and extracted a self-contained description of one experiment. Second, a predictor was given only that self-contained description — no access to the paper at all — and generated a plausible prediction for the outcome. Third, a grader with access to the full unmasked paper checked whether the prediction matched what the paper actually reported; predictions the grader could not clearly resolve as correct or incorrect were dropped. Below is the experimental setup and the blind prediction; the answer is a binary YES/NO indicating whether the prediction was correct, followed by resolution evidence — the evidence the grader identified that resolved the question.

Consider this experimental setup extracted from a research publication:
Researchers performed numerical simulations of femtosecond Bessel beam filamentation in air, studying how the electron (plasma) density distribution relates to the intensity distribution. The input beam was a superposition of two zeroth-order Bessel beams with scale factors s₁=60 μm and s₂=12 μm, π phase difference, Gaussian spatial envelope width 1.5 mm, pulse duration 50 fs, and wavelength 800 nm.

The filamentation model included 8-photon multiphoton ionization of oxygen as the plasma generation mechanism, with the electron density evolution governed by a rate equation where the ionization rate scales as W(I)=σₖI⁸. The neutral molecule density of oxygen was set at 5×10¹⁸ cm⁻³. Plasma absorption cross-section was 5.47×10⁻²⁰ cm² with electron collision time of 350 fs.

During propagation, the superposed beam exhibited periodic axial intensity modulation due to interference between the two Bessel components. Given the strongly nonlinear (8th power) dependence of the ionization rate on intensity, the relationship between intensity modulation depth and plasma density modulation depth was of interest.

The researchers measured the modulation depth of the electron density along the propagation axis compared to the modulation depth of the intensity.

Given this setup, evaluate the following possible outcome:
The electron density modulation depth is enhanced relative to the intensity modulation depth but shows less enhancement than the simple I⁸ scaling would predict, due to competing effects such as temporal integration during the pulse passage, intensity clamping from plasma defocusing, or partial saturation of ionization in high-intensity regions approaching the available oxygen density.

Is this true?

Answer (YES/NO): NO